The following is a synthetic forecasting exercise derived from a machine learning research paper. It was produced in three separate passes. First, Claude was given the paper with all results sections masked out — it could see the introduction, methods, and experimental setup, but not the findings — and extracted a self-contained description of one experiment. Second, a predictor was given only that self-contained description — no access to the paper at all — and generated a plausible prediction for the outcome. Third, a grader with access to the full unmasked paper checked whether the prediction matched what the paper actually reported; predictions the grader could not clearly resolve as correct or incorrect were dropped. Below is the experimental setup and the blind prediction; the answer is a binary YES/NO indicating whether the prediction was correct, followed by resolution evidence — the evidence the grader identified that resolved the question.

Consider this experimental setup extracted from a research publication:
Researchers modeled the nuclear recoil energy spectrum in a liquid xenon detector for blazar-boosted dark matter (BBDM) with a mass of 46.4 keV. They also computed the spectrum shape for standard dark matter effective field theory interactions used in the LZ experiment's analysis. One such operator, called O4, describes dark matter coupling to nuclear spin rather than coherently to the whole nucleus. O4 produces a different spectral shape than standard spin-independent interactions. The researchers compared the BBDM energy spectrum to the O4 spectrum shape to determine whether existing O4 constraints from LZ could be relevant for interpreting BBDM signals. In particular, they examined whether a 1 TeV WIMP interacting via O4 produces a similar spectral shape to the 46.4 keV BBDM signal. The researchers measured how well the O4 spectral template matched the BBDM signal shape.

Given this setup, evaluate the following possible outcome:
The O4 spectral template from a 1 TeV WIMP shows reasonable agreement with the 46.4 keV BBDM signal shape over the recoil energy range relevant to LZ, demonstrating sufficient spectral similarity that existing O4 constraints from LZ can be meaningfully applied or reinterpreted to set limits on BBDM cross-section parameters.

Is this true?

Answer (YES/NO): YES